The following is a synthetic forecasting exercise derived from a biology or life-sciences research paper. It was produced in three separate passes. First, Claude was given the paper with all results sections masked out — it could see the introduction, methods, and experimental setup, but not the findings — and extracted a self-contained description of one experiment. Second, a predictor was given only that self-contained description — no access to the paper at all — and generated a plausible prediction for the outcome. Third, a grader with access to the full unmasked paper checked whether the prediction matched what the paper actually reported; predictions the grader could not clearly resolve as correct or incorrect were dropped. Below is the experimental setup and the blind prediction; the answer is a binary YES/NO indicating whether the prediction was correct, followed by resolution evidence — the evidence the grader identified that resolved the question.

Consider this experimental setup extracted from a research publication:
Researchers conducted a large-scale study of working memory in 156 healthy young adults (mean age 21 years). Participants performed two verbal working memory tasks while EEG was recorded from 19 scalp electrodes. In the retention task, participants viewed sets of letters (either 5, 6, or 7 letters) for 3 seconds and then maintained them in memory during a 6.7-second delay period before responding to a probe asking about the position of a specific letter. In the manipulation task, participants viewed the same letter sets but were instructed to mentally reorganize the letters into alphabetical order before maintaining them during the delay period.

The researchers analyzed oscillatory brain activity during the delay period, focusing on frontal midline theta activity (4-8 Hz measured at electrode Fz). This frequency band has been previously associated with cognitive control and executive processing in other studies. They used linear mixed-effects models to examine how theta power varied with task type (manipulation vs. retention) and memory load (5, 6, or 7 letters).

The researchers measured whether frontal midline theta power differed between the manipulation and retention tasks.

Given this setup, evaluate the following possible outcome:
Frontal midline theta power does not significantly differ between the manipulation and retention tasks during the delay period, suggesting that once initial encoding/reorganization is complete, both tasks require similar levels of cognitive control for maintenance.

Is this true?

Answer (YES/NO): NO